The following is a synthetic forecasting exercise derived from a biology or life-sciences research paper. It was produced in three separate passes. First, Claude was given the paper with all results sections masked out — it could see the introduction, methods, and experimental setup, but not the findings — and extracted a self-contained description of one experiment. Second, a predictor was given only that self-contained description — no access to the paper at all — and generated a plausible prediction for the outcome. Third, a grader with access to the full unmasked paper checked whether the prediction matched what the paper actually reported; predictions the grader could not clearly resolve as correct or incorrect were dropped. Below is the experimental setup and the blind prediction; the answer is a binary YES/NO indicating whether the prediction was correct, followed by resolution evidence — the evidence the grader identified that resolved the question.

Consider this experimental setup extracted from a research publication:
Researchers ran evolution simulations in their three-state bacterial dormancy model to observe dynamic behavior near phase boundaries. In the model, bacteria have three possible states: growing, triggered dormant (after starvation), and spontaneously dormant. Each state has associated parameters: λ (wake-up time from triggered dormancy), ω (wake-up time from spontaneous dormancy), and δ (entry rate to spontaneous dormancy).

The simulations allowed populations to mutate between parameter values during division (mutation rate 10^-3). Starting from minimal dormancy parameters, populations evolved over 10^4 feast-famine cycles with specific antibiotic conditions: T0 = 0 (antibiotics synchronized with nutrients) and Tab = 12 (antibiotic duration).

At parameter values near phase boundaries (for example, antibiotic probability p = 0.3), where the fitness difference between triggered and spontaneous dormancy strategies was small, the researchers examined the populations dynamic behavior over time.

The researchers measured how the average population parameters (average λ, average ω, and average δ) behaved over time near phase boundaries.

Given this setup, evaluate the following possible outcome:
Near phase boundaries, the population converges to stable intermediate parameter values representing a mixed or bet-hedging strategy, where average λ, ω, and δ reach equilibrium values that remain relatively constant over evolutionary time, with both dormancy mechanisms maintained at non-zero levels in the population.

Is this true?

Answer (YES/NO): NO